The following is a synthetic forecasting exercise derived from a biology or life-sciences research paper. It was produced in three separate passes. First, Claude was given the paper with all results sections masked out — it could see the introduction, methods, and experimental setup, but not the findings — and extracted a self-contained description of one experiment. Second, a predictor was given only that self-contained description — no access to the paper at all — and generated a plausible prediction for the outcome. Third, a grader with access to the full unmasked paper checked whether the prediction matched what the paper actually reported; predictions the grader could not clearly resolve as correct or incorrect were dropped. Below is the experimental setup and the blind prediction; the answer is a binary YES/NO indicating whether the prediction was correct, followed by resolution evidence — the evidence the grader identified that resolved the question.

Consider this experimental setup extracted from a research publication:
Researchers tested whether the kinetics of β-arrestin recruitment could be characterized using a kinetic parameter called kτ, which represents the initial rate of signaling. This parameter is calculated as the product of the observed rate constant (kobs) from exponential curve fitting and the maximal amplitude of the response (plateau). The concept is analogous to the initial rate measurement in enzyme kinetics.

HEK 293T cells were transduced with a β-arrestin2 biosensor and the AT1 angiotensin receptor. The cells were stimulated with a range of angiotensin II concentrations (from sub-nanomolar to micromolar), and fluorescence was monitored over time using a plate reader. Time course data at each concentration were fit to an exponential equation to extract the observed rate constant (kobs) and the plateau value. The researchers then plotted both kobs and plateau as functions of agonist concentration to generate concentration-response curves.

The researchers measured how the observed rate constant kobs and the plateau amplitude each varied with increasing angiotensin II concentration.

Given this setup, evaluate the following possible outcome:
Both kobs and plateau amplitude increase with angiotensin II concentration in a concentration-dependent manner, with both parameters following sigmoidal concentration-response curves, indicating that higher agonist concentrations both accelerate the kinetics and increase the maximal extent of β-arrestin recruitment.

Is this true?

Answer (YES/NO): YES